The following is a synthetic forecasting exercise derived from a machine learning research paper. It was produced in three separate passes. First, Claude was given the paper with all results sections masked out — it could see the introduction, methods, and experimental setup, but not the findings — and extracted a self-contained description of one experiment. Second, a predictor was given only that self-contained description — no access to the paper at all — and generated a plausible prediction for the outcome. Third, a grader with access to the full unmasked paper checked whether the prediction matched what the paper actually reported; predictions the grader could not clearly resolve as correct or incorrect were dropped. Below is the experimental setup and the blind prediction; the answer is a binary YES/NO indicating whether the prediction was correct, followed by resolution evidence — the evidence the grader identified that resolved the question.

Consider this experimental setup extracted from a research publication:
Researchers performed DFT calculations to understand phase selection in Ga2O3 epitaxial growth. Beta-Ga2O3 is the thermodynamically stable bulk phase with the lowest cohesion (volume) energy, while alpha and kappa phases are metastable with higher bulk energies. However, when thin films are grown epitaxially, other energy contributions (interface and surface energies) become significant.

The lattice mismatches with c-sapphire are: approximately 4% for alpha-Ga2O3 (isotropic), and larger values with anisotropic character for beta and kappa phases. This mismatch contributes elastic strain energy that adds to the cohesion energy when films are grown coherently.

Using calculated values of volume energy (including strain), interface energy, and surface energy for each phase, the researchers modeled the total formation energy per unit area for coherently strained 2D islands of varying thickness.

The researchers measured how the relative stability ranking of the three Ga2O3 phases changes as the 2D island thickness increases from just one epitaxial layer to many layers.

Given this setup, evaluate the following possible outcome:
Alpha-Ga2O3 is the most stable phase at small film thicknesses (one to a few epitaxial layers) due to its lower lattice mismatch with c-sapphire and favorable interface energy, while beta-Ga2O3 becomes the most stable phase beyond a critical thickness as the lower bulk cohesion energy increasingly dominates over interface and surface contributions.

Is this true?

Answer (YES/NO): NO